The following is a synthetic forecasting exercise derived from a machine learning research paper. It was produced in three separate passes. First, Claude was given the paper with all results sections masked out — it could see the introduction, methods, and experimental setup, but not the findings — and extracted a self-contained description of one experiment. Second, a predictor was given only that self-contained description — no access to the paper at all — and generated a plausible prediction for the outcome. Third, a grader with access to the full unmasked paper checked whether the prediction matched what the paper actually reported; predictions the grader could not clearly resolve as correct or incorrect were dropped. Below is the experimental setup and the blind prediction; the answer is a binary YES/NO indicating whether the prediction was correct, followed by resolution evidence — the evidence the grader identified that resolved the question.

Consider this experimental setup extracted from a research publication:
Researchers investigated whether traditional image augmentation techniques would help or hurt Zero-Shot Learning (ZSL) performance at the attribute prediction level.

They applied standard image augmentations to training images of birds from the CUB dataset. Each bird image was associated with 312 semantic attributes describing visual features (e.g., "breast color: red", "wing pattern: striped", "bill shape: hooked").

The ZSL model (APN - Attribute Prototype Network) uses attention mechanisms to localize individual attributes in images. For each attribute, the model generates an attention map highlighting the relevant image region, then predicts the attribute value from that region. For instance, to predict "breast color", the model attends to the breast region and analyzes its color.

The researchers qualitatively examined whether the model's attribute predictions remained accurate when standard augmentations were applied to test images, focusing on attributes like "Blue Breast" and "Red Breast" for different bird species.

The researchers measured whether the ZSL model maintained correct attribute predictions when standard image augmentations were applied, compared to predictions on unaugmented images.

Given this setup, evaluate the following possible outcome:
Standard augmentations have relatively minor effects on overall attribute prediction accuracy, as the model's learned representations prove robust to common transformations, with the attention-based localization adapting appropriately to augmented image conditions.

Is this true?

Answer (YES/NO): NO